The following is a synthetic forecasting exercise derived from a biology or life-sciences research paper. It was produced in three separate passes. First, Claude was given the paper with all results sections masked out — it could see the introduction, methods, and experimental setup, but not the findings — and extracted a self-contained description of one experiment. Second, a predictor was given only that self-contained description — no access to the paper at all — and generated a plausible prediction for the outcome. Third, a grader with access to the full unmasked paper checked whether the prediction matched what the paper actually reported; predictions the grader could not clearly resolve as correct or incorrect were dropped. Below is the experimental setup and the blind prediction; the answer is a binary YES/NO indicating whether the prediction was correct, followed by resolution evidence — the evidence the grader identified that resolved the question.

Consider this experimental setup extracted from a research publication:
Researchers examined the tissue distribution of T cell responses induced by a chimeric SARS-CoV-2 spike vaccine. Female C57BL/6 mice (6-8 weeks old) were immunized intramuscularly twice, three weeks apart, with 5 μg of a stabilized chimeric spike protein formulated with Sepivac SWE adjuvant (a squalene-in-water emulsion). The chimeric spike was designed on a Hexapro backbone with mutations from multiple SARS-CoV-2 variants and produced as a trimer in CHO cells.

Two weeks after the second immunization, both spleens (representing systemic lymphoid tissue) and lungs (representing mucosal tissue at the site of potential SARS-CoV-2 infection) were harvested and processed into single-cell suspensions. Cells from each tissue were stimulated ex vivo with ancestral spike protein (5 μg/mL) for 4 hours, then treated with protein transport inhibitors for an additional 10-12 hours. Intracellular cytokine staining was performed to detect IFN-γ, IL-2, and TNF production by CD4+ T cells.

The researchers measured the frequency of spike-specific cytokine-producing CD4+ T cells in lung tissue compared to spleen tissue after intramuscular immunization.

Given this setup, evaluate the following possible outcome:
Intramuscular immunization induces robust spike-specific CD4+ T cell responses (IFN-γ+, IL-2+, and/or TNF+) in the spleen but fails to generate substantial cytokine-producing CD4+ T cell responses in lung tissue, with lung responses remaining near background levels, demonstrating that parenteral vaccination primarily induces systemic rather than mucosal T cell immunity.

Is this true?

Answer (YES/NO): NO